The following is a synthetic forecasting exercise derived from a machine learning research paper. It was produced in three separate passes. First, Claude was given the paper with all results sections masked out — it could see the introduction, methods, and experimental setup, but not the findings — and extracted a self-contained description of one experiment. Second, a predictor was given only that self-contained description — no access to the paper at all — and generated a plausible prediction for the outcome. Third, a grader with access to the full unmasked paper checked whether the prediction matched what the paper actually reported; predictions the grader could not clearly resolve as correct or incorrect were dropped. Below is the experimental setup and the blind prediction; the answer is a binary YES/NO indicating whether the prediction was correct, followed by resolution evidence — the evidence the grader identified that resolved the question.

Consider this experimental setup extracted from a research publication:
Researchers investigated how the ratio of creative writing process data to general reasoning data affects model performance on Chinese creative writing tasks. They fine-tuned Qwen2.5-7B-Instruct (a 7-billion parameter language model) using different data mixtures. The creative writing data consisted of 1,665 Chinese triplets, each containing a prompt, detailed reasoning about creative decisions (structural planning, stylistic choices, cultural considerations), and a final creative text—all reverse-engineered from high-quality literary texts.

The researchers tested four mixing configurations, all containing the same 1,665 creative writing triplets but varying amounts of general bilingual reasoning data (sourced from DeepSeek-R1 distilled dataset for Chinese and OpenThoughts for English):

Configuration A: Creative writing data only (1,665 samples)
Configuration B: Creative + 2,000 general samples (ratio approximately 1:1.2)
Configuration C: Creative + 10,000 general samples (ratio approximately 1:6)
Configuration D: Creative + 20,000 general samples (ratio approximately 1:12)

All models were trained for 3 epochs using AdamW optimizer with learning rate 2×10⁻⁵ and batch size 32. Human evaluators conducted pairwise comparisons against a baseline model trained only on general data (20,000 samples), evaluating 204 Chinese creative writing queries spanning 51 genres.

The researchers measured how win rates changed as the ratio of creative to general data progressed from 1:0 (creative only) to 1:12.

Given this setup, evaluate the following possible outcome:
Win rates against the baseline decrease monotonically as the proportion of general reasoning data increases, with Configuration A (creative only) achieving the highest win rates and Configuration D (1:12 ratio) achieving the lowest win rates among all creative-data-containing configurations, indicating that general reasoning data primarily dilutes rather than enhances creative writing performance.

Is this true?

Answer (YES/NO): NO